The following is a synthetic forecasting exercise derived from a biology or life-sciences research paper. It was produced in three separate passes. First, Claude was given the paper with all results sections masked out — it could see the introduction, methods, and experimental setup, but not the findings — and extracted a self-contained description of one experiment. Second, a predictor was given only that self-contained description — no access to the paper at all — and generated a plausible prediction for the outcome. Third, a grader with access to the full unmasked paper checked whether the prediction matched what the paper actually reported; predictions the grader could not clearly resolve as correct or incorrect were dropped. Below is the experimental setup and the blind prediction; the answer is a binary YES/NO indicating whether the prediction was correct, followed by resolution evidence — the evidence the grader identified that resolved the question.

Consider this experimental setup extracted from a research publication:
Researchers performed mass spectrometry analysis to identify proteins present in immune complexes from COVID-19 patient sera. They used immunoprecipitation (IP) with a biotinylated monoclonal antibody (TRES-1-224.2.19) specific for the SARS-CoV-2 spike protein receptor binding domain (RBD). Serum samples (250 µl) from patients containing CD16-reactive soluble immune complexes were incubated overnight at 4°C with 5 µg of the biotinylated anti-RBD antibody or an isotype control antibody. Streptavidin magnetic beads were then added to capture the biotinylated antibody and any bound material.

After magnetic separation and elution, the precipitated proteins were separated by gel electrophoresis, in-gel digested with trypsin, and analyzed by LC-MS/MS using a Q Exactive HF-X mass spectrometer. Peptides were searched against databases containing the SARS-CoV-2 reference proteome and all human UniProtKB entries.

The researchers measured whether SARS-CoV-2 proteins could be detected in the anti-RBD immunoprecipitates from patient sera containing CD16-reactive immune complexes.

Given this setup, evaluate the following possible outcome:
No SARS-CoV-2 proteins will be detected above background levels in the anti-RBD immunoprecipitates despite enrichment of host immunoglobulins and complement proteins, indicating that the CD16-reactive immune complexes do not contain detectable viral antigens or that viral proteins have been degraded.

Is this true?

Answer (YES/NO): YES